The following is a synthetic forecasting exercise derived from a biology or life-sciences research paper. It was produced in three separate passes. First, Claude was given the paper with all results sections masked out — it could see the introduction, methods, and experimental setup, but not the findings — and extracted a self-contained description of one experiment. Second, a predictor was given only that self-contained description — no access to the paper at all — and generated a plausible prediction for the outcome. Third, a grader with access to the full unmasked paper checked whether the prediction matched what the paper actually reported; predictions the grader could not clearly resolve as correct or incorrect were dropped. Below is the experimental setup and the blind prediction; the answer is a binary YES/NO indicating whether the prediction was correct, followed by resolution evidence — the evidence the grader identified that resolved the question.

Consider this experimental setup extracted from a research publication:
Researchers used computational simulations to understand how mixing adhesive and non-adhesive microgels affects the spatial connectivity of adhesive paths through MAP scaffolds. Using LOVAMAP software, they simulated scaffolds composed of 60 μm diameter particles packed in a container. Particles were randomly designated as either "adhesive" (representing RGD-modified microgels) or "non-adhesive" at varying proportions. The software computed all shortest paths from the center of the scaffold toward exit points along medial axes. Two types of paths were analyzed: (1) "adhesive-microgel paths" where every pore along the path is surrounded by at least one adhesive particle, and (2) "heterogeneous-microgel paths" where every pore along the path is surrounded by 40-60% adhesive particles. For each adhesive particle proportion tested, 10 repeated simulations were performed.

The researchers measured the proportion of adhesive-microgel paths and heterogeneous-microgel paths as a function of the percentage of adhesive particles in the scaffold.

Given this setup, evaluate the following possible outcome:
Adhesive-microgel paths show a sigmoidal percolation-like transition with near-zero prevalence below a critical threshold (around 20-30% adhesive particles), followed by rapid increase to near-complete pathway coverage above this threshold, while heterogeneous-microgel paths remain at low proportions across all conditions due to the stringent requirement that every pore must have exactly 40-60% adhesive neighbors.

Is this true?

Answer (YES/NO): NO